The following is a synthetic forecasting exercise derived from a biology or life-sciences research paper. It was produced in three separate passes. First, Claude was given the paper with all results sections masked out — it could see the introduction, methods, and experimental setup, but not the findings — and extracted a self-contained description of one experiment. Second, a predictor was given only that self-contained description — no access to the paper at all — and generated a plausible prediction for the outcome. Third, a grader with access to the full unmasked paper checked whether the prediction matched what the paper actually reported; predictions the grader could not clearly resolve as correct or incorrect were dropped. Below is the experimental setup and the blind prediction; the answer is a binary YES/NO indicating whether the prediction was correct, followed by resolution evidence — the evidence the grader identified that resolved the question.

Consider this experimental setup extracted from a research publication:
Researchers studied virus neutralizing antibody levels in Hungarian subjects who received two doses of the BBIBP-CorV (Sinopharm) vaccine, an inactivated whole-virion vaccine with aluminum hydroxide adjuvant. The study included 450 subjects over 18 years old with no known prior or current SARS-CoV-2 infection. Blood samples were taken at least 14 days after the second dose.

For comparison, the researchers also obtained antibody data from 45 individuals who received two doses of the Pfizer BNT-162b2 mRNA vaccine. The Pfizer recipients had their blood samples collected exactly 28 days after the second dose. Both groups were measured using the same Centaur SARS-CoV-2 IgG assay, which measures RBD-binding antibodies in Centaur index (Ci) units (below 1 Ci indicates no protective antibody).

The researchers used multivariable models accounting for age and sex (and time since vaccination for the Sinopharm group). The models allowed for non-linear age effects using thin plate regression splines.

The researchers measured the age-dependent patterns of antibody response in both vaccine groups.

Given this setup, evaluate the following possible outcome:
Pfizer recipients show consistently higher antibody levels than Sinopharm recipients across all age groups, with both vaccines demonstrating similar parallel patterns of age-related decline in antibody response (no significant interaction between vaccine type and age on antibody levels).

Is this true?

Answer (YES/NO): NO